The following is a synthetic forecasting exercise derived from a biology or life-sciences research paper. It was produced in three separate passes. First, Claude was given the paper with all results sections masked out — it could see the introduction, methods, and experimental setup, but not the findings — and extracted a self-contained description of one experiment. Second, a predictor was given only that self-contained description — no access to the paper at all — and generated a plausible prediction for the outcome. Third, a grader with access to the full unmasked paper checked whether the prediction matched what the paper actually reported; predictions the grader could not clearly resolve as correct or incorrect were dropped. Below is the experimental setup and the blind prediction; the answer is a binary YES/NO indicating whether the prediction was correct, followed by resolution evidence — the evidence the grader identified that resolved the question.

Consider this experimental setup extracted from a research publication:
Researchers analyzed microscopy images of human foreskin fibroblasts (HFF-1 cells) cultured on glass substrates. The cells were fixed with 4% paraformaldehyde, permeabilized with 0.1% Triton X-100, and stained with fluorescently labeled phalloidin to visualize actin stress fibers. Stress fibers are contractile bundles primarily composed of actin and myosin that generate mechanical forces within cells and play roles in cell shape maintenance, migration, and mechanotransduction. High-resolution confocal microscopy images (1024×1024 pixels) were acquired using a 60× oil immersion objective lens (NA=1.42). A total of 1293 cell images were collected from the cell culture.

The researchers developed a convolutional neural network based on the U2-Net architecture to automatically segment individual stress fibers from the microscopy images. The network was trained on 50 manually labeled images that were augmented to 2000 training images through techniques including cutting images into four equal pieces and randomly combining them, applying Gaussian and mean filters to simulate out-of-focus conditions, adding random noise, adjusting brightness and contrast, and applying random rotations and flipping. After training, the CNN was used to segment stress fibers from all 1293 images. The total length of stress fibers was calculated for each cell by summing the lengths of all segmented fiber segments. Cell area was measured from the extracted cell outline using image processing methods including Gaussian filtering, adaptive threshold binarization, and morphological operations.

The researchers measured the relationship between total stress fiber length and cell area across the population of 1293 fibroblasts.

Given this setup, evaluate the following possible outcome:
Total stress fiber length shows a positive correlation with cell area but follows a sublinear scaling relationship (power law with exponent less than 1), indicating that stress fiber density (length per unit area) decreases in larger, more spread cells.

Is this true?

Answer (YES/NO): NO